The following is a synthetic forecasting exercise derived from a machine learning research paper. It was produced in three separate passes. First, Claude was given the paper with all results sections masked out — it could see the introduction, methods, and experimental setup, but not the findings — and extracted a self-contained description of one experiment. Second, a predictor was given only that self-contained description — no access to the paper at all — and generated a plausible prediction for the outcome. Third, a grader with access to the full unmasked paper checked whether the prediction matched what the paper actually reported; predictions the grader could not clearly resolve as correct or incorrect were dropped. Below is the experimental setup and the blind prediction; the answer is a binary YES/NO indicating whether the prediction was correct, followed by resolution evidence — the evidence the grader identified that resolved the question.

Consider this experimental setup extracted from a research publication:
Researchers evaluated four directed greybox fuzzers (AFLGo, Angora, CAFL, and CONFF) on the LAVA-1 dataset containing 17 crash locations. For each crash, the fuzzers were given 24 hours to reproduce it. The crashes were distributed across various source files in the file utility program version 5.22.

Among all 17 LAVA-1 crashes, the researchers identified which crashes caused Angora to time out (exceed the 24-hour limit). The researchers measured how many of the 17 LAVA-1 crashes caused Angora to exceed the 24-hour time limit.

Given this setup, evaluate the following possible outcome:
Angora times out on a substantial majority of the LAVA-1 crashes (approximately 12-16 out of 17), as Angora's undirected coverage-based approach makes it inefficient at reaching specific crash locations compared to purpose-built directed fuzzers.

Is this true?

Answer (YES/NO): NO